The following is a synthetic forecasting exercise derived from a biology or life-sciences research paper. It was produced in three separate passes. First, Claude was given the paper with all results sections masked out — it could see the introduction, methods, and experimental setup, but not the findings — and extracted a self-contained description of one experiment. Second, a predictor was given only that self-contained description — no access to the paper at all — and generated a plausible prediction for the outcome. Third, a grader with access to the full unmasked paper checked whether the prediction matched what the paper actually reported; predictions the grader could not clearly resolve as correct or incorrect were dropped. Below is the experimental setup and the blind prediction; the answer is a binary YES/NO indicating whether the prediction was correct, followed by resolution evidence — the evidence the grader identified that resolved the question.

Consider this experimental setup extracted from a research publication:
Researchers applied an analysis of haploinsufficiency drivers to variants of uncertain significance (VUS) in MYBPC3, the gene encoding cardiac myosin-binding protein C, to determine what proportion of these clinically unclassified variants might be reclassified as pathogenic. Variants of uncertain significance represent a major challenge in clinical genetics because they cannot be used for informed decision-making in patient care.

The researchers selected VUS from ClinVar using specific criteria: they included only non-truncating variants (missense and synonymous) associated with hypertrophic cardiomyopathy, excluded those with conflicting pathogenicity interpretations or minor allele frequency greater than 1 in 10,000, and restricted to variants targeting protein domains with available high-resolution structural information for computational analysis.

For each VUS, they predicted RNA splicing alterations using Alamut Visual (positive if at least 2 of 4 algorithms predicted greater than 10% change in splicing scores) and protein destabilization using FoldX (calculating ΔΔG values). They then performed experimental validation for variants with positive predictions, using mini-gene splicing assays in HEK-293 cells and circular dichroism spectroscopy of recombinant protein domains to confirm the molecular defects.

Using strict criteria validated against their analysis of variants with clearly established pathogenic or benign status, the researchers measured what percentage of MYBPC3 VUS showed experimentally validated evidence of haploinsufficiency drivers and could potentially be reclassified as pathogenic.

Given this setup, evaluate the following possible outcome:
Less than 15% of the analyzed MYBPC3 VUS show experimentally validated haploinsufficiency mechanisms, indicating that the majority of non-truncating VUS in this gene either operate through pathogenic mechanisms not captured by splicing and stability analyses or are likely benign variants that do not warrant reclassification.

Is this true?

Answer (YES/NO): YES